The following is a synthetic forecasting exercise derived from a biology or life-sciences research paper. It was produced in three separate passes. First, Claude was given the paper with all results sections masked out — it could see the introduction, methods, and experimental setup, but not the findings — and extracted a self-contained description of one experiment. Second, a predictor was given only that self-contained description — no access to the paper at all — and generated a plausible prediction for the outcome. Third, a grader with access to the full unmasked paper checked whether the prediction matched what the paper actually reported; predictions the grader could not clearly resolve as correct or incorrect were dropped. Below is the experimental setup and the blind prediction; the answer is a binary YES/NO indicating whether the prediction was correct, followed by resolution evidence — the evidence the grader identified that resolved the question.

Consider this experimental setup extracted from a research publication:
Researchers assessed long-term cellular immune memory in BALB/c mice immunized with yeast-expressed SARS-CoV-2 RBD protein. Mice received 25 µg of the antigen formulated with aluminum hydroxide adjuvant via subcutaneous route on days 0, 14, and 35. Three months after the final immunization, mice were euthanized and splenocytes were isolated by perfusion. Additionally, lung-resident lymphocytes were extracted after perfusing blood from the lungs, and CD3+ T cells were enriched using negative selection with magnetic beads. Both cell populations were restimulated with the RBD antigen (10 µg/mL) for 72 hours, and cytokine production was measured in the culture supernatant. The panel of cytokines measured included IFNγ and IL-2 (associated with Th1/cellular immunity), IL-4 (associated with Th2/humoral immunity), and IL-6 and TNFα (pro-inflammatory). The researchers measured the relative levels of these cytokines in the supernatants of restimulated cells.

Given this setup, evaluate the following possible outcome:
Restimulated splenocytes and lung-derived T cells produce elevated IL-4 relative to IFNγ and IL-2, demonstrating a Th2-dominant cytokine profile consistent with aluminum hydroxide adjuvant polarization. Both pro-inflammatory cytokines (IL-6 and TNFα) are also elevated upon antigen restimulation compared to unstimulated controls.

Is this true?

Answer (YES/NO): NO